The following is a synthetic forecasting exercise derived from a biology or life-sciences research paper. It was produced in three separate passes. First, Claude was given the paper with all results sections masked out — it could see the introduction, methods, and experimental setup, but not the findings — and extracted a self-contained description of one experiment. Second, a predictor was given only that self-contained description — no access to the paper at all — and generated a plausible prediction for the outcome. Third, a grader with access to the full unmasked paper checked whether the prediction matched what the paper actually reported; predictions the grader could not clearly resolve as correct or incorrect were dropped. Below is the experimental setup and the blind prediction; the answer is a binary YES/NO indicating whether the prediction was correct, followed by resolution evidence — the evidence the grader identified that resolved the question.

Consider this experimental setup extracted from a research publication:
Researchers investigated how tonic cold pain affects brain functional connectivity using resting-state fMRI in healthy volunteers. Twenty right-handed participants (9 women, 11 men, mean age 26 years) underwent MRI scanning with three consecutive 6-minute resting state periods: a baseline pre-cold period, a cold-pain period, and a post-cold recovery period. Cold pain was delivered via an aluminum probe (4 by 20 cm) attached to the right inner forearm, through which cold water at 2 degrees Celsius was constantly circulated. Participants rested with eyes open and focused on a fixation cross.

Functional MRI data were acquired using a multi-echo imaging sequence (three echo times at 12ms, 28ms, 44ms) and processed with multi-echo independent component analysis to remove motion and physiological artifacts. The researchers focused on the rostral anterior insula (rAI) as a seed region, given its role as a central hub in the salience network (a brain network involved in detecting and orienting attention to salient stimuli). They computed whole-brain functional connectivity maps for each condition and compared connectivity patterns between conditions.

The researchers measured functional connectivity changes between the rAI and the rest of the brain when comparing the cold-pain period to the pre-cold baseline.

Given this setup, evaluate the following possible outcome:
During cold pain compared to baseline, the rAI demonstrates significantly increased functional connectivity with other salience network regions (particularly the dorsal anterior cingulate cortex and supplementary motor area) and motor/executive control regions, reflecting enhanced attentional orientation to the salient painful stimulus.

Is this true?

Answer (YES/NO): NO